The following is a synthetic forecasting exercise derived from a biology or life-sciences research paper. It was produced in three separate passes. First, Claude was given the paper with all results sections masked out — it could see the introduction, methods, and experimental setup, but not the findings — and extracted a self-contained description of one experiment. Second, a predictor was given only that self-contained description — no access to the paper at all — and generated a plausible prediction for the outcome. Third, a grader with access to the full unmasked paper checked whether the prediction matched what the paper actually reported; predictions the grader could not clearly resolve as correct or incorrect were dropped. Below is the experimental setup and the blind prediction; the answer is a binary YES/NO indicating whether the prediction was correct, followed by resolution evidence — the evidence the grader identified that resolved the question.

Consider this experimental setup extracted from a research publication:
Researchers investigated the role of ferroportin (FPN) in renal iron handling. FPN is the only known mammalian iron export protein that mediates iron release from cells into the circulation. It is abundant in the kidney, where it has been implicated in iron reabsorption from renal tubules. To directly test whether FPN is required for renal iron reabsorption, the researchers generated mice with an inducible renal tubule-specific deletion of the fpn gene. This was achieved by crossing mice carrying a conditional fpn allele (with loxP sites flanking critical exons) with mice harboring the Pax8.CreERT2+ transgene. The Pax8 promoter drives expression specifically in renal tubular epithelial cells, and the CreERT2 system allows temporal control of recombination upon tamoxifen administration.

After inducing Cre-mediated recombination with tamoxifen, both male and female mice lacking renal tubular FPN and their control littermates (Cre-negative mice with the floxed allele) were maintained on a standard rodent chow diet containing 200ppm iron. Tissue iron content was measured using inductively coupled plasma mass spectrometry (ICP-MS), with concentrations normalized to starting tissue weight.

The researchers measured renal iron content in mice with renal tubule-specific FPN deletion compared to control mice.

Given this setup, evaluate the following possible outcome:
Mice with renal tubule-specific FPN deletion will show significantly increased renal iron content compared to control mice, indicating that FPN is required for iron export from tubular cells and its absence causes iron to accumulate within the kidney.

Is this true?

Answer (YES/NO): NO